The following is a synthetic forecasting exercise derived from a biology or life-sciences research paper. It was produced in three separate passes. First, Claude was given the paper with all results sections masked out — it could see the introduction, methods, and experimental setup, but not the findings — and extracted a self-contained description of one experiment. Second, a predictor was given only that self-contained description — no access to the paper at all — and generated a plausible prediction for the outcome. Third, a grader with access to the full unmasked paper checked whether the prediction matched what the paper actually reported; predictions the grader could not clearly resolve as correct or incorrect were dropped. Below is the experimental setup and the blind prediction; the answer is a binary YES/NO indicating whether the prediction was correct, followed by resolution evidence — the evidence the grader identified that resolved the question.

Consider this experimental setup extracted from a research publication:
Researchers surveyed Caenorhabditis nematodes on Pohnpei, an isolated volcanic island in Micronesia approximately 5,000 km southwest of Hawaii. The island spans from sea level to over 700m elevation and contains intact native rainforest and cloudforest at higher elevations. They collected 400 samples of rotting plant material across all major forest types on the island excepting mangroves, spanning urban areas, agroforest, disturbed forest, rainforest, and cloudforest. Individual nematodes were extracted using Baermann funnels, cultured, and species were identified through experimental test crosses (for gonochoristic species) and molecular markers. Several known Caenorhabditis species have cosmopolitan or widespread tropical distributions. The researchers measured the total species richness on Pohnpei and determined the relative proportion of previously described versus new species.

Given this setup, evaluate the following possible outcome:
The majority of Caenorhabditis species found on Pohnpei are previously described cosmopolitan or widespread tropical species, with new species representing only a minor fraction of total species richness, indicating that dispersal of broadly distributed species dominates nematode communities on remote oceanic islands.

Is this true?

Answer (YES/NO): NO